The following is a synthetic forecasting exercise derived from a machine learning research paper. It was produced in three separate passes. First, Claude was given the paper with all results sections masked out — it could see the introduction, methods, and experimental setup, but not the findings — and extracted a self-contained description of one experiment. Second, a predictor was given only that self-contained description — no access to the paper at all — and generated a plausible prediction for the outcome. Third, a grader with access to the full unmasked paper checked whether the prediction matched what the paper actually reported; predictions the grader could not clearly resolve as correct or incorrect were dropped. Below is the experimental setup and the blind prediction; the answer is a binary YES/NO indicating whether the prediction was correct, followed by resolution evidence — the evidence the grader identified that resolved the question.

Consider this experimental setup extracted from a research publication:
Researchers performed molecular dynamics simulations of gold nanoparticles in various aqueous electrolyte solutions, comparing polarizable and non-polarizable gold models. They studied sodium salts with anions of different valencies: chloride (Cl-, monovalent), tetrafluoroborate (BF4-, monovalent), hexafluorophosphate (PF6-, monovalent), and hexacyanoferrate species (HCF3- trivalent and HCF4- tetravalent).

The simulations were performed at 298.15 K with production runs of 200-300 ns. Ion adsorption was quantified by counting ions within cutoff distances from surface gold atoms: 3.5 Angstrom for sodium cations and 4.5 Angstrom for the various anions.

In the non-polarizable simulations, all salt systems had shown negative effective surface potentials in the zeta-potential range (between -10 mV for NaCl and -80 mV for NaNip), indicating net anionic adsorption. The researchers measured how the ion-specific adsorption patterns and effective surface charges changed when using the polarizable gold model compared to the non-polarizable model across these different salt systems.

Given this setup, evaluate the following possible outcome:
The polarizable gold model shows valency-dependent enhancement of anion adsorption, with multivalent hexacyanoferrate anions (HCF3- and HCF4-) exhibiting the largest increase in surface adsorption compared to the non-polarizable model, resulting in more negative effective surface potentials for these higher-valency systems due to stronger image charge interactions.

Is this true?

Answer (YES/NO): YES